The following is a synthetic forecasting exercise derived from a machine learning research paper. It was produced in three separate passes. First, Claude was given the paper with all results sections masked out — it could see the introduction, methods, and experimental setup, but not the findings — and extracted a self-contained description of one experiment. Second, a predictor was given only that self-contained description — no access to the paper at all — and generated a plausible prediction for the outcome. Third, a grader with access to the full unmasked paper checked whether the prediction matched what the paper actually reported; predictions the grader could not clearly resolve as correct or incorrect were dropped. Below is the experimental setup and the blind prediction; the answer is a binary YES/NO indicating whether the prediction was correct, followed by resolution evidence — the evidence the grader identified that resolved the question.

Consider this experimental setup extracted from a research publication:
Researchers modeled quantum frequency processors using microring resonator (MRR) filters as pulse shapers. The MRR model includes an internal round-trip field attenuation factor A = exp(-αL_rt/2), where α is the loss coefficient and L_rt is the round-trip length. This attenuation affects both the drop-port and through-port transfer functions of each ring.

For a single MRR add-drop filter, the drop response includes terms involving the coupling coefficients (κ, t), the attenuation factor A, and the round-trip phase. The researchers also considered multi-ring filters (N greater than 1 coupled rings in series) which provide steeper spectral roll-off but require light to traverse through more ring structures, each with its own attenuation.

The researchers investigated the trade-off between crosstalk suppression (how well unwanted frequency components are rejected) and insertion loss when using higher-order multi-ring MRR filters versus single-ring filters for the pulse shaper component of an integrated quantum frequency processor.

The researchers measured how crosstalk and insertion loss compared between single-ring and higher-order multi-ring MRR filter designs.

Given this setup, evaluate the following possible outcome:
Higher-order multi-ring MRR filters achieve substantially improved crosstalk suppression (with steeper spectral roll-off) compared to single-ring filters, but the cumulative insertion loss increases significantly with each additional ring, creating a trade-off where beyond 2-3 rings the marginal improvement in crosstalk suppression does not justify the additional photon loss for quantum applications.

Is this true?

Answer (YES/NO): YES